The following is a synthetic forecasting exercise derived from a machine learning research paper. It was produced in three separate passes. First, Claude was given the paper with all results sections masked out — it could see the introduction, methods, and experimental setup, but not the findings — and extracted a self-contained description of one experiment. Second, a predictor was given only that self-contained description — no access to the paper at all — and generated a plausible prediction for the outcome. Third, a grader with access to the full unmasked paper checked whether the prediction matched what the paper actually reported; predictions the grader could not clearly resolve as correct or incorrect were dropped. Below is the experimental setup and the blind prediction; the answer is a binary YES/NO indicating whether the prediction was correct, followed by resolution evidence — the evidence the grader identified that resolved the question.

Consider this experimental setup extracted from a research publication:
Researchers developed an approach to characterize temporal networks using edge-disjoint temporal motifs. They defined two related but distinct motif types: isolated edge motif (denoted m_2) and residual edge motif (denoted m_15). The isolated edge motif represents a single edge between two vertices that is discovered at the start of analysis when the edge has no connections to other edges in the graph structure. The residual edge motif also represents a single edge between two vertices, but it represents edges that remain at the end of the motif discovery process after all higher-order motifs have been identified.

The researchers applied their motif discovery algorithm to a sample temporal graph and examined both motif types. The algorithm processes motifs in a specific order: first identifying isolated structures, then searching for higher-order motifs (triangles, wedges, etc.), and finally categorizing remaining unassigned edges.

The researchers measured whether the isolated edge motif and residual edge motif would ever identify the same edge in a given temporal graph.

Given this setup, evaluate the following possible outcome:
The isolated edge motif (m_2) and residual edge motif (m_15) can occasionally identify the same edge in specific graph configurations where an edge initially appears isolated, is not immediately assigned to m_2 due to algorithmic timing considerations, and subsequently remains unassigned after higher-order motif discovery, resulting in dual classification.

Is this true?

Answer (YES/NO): NO